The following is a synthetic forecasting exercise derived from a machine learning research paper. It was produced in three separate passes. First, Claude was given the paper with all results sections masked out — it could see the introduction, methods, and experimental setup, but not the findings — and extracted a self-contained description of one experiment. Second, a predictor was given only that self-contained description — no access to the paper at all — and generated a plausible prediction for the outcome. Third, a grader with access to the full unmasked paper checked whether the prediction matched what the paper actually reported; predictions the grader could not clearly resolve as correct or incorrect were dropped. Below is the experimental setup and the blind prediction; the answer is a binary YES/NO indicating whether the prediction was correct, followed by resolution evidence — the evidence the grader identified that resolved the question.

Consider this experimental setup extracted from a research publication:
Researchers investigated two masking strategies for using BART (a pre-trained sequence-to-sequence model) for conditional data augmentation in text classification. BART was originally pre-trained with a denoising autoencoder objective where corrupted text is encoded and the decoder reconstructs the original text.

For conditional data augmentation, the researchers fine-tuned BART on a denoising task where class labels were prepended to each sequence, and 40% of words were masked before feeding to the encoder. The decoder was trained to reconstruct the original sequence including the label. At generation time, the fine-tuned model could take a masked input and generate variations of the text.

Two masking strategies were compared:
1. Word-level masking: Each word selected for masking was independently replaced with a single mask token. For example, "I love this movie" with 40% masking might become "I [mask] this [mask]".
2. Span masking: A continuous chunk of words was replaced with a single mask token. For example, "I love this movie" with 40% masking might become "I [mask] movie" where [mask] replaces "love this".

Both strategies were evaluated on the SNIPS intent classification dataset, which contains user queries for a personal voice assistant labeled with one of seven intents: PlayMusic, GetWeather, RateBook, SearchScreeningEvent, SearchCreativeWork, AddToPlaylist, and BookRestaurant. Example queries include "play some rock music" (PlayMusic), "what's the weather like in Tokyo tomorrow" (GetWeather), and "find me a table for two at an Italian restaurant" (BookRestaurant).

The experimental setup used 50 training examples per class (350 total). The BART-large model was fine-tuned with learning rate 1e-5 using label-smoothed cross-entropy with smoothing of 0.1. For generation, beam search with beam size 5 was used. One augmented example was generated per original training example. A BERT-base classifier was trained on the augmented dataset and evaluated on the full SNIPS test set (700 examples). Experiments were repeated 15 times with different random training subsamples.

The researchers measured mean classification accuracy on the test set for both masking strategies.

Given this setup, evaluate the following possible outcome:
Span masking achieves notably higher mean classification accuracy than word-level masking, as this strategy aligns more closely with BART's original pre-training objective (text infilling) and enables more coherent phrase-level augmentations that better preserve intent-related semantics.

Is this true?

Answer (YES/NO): NO